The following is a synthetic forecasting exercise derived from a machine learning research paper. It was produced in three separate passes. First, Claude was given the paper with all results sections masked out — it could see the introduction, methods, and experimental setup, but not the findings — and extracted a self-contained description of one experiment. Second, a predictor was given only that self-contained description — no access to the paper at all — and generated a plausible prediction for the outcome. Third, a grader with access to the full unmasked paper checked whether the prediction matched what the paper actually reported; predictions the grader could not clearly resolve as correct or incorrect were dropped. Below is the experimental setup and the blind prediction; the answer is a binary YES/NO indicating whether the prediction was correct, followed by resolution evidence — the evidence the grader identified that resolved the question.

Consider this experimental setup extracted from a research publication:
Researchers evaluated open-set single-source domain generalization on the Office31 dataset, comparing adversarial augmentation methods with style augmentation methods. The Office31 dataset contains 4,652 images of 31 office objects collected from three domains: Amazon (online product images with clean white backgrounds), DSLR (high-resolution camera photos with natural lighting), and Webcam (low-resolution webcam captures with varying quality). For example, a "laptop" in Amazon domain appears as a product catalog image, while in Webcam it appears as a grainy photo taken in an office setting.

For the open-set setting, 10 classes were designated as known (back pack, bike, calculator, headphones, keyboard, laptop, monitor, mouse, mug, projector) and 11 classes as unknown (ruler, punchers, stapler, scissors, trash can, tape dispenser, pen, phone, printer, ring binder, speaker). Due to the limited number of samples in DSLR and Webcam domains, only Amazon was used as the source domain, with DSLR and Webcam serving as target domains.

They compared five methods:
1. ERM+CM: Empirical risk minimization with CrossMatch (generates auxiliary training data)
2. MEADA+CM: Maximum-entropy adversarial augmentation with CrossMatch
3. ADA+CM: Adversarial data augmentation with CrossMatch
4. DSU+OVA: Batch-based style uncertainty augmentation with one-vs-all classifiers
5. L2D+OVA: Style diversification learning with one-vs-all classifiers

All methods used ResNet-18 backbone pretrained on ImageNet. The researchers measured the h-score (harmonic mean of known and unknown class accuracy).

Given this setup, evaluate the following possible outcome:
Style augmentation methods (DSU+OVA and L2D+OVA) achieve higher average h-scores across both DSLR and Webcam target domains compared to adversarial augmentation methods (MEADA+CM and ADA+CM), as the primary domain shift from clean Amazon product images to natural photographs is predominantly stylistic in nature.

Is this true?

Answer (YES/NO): YES